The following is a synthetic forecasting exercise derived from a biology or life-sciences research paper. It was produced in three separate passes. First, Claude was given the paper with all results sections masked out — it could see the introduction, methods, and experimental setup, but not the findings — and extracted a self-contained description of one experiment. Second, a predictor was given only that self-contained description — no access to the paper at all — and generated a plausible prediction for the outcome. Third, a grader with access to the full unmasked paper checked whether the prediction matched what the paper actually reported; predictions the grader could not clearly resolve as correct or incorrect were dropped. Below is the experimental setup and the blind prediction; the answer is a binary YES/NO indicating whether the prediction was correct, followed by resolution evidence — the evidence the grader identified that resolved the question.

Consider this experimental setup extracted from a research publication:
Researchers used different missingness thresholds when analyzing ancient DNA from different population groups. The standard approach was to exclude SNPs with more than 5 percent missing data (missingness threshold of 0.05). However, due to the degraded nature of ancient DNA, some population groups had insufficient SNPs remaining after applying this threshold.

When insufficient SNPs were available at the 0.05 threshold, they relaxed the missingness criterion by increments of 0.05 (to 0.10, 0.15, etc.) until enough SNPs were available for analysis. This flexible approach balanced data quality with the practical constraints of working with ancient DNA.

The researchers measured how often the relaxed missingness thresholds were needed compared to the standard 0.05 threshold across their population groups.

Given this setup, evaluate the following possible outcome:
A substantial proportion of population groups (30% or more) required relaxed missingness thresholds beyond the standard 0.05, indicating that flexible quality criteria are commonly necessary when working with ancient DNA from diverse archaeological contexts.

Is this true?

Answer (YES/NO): NO